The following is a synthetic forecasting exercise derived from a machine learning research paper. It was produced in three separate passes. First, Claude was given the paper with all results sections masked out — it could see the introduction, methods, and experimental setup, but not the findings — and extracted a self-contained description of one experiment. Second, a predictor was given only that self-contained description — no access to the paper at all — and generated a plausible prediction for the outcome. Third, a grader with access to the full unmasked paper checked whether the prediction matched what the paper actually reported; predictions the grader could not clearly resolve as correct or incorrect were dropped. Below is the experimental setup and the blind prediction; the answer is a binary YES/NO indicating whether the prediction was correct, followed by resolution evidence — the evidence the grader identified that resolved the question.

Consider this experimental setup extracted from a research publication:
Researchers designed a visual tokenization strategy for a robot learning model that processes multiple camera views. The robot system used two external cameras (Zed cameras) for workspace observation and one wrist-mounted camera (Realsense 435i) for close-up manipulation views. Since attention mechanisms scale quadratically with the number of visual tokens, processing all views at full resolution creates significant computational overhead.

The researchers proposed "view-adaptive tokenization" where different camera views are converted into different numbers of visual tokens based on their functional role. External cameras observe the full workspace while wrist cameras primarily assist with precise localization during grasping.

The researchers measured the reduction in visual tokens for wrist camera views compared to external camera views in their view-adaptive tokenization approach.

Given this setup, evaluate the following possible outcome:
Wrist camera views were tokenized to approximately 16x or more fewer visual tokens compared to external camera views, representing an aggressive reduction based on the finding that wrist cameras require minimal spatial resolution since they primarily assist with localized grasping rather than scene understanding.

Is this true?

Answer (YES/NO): YES